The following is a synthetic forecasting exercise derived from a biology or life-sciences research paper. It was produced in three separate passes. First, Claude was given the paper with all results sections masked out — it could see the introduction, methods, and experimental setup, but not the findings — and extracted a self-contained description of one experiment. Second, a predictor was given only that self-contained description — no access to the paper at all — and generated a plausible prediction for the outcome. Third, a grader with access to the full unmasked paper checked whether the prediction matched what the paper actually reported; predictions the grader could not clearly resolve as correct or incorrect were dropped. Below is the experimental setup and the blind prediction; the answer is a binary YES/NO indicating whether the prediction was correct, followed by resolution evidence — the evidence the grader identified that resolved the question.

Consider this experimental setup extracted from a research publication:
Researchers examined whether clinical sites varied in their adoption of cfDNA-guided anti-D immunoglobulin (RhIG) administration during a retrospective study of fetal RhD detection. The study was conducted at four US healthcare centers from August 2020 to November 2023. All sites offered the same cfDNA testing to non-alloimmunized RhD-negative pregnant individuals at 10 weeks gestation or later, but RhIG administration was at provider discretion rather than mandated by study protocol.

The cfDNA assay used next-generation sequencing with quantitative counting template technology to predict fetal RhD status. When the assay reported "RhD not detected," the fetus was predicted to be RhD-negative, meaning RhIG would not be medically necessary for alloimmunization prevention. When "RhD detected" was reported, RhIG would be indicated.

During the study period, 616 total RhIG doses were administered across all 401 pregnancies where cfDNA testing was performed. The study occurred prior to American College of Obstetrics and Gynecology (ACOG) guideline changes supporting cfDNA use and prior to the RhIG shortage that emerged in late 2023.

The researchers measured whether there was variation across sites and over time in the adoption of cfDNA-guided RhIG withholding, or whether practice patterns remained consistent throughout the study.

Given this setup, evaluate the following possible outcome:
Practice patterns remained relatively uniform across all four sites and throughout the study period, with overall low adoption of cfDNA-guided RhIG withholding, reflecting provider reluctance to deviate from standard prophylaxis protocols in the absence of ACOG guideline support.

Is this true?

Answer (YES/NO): NO